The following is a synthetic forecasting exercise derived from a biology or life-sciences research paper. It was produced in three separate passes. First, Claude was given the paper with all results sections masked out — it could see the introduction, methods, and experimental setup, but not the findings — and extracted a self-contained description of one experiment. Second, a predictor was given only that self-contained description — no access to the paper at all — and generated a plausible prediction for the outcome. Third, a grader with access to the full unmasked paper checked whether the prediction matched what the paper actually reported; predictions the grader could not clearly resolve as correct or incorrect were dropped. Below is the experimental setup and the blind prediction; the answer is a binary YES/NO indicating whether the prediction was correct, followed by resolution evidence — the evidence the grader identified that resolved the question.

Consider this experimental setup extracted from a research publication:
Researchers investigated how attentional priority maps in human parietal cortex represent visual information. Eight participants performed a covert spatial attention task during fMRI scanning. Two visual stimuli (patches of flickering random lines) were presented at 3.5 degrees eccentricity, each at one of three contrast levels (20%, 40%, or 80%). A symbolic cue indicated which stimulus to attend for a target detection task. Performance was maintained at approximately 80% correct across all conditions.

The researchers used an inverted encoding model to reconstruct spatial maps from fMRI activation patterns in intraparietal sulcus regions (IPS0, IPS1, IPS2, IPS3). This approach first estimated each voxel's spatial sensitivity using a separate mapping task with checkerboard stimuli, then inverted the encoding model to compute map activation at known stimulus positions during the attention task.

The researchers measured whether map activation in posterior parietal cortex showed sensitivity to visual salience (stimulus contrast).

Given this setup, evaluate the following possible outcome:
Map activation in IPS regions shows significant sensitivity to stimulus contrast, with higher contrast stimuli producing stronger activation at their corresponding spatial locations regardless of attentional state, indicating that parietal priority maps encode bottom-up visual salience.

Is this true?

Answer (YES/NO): NO